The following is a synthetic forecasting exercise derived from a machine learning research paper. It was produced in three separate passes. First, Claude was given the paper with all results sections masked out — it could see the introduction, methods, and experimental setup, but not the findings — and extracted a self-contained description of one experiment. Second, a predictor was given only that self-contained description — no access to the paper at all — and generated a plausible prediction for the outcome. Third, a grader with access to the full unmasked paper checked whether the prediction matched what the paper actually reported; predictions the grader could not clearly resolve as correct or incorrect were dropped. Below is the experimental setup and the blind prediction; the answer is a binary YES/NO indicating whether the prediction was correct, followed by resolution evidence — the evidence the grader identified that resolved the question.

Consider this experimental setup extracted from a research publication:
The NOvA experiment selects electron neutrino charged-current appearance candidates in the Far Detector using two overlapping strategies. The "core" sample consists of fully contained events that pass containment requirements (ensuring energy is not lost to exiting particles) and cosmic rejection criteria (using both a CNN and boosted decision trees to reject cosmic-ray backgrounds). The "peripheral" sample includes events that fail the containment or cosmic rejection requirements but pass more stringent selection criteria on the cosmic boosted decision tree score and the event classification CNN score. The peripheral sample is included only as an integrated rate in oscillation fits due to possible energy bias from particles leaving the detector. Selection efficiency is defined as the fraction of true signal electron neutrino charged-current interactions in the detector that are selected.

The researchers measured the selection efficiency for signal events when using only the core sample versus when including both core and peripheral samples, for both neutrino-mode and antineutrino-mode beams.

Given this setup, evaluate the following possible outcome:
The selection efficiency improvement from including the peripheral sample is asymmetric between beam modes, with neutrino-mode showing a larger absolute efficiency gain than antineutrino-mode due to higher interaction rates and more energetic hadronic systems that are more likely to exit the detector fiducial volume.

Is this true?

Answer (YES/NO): NO